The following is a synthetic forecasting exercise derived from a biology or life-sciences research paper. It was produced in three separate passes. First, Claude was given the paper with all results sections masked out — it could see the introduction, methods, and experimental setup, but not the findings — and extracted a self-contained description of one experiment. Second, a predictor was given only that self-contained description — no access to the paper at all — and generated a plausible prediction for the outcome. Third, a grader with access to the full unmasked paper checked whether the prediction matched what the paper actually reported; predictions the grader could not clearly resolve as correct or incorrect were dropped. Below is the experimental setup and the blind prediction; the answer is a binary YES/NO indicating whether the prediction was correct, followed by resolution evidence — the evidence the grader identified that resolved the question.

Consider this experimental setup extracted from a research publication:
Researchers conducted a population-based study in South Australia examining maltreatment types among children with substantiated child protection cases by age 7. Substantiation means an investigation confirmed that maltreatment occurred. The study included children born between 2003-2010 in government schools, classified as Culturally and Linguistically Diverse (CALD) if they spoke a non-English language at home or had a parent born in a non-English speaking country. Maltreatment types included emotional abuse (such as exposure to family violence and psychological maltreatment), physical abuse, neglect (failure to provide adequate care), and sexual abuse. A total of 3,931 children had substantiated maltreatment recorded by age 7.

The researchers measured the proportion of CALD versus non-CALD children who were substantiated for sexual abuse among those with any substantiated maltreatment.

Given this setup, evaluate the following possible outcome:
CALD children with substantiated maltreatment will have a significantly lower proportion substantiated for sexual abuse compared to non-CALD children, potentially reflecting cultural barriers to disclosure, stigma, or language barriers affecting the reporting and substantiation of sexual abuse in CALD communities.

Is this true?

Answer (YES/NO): YES